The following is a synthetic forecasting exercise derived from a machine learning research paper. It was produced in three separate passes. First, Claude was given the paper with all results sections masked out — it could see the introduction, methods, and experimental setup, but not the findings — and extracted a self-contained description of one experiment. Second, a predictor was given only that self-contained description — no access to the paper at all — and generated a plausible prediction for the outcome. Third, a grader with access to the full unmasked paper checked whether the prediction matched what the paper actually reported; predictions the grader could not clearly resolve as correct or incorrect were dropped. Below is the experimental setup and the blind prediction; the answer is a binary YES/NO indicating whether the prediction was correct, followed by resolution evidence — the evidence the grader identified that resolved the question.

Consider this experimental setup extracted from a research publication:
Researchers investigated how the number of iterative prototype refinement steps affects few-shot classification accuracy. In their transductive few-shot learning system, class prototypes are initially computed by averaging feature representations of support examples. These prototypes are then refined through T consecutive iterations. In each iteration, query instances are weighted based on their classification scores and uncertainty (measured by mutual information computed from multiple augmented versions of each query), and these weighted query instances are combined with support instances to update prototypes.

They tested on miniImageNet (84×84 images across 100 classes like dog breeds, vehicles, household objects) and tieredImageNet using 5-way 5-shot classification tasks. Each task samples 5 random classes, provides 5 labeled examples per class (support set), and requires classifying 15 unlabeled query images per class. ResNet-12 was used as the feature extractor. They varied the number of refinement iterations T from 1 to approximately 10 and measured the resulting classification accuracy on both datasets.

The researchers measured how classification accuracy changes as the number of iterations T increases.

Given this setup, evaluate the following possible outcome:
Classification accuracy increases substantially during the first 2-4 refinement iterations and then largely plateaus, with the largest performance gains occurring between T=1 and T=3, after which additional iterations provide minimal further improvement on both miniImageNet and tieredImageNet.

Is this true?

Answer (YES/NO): NO